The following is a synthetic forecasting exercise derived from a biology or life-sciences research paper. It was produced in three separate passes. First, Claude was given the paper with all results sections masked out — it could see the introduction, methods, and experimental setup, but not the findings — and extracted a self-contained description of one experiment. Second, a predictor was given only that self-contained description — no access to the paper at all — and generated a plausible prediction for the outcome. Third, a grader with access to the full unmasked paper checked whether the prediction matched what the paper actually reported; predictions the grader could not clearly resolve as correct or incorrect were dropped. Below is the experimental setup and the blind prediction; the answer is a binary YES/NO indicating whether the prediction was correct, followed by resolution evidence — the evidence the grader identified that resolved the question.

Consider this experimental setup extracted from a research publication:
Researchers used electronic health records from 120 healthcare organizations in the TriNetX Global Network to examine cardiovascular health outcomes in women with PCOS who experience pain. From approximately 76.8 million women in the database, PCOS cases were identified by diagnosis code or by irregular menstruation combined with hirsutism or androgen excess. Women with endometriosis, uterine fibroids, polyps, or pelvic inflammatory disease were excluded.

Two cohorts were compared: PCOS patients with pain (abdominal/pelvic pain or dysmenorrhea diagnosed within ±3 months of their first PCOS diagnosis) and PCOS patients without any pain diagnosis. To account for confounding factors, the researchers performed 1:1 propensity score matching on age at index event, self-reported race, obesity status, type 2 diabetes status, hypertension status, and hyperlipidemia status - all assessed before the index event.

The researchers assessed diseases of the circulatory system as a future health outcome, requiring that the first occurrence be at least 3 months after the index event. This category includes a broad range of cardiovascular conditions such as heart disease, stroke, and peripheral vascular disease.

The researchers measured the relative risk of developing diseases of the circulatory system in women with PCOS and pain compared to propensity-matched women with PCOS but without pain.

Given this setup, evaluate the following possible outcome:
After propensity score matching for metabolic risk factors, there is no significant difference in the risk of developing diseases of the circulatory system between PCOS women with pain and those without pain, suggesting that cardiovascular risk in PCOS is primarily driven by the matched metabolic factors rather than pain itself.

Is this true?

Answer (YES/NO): NO